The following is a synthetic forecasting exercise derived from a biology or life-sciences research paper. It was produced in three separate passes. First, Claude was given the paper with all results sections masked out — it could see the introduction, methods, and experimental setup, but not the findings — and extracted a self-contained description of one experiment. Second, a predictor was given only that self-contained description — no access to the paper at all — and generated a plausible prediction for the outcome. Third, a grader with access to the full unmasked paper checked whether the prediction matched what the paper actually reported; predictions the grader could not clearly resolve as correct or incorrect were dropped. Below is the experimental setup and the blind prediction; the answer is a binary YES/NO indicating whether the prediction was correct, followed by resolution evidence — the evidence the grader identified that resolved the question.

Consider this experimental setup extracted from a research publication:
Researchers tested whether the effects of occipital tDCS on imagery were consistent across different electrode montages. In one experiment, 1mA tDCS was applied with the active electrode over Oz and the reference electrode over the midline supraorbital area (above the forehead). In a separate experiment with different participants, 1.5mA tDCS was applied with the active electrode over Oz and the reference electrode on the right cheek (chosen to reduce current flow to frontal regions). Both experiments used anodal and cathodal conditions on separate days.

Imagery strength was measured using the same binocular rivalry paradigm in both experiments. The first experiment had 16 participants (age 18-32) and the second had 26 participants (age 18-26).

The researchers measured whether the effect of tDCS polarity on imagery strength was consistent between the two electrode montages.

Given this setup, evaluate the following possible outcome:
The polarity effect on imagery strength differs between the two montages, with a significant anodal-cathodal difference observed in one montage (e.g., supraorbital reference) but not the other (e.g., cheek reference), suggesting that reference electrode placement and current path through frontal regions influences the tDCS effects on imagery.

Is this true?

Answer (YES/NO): NO